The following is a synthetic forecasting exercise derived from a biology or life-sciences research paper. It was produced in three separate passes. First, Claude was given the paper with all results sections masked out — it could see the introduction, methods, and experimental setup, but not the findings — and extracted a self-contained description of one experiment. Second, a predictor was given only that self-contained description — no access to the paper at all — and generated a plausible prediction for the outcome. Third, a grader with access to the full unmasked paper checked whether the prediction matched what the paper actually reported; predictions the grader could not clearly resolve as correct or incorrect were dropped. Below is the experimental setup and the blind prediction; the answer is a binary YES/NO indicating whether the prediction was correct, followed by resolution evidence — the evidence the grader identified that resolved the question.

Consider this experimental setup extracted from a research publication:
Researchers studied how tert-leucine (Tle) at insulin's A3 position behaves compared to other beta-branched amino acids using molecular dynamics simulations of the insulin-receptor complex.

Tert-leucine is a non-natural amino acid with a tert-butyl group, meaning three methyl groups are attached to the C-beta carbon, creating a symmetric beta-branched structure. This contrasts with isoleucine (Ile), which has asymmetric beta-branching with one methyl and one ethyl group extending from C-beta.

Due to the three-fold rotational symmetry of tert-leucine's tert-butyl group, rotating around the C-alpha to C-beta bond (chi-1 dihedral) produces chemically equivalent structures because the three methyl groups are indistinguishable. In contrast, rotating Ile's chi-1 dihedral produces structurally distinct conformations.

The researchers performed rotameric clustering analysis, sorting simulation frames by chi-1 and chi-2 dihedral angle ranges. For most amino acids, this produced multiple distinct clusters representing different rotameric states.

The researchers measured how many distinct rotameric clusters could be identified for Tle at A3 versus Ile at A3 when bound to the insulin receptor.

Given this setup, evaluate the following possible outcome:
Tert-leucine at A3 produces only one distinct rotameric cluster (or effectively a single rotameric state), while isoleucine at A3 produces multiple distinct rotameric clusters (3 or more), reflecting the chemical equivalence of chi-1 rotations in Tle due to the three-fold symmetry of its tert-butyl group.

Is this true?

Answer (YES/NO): NO